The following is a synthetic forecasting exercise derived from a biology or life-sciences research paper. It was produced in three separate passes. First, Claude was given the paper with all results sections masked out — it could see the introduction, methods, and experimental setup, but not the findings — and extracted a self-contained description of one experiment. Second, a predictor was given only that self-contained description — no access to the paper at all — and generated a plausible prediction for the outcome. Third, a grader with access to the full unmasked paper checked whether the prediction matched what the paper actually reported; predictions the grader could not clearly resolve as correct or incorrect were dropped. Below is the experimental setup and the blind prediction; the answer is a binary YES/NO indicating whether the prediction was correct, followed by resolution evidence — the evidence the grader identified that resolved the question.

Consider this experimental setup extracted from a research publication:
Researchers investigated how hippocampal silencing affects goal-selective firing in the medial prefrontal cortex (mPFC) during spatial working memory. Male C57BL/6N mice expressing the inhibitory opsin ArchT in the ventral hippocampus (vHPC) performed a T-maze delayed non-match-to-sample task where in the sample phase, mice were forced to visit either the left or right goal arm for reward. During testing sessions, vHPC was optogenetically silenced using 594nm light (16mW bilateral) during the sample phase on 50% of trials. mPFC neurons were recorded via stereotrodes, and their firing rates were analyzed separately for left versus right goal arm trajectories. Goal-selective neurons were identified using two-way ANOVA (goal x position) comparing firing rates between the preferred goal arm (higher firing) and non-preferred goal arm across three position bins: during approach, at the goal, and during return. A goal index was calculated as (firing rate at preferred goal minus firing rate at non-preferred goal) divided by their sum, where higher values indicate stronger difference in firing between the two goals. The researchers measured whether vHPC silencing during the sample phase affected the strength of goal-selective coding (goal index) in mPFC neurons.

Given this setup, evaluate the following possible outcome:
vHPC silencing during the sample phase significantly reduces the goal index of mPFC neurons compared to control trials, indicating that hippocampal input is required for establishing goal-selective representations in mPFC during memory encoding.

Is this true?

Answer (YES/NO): YES